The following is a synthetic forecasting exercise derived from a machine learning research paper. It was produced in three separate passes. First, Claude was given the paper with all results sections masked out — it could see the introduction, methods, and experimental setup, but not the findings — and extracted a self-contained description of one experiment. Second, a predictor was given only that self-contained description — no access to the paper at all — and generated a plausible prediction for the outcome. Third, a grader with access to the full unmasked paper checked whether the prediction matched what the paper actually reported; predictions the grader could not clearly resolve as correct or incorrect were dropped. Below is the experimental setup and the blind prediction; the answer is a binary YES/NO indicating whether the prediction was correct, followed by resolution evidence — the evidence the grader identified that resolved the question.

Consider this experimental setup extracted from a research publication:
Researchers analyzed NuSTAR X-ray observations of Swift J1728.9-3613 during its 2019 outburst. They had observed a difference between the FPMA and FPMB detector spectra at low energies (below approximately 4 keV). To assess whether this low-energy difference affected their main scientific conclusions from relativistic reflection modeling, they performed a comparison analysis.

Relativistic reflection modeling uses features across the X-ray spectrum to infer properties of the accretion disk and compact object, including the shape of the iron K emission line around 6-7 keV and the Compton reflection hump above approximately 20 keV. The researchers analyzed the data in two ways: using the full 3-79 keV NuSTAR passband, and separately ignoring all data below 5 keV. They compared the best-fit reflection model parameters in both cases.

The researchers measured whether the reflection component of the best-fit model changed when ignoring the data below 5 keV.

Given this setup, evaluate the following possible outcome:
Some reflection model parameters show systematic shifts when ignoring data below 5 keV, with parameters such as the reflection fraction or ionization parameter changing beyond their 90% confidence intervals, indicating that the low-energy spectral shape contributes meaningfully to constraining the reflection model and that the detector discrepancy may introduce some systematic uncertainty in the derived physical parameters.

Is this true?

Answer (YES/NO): NO